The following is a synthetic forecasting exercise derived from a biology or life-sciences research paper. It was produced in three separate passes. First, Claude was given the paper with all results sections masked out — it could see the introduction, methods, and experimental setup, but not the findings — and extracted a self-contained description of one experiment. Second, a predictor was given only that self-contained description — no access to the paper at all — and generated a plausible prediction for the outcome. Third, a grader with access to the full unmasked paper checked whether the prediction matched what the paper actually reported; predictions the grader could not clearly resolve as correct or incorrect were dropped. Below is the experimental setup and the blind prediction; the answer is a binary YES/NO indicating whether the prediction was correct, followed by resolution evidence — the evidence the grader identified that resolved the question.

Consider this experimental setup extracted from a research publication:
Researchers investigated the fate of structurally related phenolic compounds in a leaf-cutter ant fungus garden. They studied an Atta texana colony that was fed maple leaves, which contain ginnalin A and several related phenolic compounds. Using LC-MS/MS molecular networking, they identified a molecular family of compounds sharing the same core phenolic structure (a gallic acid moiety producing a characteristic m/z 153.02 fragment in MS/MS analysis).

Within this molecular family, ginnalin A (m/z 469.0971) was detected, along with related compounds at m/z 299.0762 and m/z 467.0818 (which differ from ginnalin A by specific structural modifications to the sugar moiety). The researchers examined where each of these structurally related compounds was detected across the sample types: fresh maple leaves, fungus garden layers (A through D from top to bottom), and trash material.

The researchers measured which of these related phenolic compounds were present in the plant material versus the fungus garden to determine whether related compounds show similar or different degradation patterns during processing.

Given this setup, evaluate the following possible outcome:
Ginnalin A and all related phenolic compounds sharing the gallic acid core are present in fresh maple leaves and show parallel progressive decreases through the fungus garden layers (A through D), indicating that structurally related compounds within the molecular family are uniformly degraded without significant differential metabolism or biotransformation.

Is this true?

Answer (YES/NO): NO